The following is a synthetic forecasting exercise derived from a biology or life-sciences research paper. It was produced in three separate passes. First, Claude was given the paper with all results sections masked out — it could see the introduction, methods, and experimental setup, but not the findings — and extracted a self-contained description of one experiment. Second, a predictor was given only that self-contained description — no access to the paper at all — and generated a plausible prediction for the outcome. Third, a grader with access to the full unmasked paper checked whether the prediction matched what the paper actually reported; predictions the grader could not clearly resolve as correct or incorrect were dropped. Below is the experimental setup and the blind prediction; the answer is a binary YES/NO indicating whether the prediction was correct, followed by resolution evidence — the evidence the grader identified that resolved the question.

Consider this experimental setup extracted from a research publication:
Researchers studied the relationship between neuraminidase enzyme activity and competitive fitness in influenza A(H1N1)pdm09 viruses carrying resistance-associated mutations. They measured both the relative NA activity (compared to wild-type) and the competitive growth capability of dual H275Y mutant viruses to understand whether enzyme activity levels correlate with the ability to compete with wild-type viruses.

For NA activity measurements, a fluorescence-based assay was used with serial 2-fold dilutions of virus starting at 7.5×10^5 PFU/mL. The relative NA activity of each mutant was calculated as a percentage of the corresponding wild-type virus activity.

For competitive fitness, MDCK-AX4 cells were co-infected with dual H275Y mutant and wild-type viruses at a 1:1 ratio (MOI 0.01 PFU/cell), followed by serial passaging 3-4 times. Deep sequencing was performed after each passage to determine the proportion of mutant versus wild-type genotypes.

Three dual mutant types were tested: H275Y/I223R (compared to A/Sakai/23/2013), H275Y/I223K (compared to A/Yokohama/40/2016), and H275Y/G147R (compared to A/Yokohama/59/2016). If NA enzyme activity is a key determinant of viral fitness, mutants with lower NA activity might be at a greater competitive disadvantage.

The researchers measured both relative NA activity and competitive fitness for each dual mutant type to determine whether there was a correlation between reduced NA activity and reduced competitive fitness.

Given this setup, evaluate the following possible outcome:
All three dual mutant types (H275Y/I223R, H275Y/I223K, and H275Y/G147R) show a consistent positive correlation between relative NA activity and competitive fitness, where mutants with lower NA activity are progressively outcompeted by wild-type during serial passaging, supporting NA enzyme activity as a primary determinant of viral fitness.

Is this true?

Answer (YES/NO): YES